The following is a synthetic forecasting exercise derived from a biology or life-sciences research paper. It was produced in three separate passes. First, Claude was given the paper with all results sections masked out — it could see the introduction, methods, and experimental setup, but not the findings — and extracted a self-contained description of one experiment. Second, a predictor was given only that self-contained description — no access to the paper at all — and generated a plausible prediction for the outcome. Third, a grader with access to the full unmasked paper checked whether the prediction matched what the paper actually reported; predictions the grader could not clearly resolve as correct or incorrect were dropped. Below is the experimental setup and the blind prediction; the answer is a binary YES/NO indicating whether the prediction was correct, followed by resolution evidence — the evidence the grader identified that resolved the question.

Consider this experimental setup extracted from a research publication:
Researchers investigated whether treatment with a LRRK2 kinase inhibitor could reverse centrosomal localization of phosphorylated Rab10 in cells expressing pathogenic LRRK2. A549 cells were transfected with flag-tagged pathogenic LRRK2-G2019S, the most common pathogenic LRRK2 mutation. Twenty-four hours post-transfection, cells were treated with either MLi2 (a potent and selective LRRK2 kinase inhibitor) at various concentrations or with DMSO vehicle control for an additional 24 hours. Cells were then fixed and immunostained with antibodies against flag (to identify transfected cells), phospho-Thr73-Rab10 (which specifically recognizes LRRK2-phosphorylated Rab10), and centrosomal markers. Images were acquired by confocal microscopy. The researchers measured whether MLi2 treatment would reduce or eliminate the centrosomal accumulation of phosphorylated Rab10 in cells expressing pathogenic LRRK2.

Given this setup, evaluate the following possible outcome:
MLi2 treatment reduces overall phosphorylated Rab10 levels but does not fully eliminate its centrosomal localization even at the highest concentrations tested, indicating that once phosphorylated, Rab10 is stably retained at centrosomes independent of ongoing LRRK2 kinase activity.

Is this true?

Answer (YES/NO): NO